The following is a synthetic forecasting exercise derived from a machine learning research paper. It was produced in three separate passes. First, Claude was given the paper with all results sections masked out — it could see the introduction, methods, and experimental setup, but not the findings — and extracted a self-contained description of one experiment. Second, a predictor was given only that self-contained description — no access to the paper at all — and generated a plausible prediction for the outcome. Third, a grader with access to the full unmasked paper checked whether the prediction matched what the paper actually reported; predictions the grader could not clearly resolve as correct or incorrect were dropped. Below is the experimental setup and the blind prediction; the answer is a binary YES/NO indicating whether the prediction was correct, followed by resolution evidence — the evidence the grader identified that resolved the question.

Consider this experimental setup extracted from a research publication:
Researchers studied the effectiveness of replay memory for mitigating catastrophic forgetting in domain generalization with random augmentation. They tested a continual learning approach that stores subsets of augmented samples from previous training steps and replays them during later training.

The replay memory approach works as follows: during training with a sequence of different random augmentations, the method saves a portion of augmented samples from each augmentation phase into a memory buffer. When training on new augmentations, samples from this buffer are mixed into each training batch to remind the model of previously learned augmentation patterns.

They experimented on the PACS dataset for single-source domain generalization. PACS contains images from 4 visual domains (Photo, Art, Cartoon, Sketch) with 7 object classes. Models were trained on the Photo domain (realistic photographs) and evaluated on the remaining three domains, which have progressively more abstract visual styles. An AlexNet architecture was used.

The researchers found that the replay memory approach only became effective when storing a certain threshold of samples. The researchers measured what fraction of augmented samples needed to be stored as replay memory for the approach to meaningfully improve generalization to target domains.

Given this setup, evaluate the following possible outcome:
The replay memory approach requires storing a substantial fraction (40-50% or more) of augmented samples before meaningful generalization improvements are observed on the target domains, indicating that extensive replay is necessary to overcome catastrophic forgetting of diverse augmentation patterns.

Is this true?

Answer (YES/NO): NO